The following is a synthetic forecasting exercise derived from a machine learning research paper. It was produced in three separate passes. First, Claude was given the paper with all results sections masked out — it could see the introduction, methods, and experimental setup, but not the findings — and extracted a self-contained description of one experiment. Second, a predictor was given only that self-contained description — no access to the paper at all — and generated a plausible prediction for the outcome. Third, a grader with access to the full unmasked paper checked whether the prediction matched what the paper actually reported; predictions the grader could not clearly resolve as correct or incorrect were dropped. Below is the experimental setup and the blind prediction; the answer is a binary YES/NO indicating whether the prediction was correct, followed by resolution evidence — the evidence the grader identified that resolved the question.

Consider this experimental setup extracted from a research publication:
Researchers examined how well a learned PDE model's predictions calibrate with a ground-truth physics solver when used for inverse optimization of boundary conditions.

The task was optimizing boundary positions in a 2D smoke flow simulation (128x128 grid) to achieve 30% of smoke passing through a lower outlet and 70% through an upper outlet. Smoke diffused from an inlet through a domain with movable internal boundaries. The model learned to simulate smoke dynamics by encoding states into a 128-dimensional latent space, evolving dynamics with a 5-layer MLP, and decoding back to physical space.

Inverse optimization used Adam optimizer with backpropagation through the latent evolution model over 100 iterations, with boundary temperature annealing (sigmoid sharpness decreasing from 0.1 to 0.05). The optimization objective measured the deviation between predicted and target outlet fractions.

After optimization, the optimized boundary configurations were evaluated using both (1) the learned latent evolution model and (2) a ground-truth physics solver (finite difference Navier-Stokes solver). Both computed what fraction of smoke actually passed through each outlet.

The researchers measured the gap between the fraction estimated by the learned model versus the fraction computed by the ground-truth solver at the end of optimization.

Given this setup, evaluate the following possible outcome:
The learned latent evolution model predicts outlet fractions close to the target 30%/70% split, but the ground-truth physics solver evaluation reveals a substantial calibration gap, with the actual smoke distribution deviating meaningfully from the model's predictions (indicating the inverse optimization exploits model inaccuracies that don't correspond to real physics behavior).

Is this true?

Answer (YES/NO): NO